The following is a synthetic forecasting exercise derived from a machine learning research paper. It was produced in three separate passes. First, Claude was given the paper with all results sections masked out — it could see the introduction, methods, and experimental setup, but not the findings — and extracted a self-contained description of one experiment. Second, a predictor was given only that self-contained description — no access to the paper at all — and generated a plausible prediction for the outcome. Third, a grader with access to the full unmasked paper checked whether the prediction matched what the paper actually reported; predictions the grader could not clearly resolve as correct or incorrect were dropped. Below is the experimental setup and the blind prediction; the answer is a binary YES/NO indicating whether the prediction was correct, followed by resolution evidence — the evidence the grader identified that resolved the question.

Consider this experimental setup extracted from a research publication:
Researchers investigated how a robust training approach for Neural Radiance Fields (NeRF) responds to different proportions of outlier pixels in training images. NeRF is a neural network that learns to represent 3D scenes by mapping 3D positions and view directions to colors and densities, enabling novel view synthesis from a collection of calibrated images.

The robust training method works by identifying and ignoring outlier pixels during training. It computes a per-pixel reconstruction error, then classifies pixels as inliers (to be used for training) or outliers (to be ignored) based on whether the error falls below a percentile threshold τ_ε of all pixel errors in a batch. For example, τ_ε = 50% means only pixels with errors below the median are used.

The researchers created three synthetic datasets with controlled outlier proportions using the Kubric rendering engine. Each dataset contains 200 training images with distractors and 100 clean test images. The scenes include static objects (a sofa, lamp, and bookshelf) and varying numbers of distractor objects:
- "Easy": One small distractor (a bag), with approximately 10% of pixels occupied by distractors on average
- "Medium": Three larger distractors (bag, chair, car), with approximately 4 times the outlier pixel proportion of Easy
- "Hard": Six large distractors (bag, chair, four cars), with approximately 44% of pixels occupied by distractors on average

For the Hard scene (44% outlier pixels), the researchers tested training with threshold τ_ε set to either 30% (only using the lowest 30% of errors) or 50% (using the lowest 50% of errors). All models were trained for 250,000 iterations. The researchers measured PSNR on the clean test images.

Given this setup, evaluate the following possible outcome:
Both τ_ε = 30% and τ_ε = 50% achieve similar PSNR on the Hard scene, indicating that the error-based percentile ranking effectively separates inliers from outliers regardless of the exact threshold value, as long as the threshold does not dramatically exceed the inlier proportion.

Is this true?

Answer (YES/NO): NO